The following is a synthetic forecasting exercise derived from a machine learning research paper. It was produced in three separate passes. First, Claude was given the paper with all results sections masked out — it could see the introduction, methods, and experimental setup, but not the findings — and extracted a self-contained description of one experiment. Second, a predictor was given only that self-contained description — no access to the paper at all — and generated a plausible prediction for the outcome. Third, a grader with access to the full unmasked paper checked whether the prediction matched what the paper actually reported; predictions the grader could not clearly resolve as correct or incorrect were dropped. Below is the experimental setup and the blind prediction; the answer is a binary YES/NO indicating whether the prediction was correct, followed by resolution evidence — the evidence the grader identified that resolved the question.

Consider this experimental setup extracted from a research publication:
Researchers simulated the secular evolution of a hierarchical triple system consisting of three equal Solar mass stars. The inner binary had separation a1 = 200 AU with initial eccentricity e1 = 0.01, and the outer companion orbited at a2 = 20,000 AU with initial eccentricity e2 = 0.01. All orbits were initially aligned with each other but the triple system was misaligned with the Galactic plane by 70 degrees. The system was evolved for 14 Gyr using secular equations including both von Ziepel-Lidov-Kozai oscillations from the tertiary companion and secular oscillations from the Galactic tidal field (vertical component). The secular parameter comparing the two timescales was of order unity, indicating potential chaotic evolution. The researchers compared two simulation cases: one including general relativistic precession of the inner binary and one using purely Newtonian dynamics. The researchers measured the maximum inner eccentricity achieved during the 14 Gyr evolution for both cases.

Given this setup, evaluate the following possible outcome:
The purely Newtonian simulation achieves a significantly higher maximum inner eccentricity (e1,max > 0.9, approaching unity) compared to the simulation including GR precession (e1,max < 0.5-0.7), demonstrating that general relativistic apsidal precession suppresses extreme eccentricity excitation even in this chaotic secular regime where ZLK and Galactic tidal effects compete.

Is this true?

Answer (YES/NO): NO